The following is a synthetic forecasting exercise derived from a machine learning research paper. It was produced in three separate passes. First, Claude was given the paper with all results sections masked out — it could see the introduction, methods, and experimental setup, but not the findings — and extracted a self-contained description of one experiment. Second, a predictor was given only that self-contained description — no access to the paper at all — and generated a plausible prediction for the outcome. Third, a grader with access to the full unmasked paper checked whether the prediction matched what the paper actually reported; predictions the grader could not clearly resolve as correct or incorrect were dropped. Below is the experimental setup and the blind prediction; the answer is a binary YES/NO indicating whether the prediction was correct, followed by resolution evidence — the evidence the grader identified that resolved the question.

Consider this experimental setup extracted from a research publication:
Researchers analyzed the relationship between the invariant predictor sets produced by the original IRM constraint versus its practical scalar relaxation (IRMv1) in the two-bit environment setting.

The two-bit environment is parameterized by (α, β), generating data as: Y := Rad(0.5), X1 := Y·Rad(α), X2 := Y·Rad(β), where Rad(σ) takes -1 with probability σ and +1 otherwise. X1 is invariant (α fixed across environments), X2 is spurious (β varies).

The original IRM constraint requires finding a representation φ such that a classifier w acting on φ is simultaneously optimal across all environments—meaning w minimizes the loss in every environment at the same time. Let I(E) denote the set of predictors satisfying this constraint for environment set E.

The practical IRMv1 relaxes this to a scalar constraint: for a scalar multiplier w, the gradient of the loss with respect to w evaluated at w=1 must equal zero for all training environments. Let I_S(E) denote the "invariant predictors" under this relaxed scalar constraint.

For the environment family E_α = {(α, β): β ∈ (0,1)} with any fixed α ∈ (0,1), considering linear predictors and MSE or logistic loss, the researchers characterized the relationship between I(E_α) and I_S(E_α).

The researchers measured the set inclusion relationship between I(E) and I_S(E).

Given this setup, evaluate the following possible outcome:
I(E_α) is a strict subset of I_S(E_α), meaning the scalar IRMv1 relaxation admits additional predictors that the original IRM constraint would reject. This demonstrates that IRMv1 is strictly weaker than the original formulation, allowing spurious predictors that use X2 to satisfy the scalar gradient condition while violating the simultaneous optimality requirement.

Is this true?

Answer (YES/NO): YES